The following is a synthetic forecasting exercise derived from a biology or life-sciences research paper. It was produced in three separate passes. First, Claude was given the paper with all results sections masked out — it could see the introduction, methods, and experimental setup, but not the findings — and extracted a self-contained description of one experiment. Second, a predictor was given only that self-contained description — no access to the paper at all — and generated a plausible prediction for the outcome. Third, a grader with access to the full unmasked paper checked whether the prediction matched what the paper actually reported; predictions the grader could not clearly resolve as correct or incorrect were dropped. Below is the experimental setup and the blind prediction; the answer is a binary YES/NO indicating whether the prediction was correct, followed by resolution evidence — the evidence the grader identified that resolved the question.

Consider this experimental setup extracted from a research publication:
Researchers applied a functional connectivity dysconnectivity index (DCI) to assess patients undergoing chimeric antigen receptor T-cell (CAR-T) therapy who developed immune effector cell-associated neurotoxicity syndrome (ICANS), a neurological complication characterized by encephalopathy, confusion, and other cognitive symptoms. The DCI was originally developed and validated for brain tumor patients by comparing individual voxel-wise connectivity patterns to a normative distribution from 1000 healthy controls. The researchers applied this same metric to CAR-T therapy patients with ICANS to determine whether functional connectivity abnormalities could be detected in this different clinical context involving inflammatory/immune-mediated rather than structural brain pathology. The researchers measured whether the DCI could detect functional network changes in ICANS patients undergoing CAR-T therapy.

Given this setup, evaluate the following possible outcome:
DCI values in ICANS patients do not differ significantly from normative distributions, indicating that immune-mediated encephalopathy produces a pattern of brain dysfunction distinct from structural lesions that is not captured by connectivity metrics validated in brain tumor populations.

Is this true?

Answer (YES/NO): NO